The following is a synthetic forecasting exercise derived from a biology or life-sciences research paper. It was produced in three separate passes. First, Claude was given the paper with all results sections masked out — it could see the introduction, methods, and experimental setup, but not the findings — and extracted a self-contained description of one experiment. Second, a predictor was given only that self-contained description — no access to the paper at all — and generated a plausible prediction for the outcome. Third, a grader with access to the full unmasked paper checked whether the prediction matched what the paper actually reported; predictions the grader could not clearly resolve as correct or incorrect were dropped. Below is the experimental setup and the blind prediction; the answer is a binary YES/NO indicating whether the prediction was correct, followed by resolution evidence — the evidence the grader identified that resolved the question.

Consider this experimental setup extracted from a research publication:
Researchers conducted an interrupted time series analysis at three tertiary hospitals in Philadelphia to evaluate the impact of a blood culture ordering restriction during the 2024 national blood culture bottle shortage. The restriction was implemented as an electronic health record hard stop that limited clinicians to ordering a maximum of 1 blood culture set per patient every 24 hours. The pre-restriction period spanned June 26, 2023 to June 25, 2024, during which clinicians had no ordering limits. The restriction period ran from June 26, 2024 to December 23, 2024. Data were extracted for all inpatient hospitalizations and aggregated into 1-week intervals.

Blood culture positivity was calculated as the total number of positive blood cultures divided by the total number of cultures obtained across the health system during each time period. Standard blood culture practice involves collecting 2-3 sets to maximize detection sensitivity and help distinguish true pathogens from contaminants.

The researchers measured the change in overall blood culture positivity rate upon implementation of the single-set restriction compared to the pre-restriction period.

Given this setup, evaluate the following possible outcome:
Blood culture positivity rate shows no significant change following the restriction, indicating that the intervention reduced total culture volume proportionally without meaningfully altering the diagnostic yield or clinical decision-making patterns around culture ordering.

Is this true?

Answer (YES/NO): NO